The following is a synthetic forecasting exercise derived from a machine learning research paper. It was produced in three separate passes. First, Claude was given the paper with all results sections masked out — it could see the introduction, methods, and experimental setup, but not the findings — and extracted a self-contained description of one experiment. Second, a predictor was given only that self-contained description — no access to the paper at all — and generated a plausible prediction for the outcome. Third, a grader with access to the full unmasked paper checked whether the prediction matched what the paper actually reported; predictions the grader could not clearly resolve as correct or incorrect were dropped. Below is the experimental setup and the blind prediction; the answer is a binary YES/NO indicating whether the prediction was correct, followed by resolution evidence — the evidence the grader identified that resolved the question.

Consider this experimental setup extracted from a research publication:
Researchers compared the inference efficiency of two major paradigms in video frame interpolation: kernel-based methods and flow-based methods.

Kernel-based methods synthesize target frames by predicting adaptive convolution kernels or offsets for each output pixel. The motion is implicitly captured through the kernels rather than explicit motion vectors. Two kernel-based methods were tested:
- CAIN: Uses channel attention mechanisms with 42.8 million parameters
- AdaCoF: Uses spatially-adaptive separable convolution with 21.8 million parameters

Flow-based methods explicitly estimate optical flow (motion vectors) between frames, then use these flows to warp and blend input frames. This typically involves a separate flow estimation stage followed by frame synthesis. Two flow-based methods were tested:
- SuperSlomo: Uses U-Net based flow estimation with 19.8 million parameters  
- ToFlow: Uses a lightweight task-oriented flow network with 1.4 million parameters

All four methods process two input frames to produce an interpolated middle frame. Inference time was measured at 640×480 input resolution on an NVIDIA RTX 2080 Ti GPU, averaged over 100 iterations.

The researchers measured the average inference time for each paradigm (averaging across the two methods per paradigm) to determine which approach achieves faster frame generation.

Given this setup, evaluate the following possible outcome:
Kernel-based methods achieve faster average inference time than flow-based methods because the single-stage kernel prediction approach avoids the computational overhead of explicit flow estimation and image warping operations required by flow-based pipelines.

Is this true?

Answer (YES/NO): YES